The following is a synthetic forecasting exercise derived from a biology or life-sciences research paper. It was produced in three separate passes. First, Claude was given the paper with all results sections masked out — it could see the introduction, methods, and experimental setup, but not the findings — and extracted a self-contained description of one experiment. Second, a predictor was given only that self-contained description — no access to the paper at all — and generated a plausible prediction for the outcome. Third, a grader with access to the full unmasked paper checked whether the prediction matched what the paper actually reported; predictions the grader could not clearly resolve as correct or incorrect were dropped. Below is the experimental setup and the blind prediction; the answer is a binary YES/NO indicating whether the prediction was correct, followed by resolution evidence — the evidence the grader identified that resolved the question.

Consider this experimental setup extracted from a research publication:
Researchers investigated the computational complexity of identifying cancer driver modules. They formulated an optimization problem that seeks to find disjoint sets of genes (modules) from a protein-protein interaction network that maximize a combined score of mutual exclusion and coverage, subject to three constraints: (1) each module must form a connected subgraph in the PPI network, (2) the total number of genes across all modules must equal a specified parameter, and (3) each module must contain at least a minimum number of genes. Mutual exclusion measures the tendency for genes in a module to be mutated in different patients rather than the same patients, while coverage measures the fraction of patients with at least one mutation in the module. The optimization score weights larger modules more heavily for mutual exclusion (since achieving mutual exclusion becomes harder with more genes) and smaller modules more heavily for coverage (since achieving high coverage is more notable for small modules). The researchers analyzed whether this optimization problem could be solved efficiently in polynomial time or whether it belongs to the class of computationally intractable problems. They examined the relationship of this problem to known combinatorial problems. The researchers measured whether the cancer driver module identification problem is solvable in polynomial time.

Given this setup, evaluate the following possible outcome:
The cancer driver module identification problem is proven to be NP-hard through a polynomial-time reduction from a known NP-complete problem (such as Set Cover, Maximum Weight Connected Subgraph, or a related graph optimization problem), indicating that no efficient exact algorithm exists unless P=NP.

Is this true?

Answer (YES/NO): YES